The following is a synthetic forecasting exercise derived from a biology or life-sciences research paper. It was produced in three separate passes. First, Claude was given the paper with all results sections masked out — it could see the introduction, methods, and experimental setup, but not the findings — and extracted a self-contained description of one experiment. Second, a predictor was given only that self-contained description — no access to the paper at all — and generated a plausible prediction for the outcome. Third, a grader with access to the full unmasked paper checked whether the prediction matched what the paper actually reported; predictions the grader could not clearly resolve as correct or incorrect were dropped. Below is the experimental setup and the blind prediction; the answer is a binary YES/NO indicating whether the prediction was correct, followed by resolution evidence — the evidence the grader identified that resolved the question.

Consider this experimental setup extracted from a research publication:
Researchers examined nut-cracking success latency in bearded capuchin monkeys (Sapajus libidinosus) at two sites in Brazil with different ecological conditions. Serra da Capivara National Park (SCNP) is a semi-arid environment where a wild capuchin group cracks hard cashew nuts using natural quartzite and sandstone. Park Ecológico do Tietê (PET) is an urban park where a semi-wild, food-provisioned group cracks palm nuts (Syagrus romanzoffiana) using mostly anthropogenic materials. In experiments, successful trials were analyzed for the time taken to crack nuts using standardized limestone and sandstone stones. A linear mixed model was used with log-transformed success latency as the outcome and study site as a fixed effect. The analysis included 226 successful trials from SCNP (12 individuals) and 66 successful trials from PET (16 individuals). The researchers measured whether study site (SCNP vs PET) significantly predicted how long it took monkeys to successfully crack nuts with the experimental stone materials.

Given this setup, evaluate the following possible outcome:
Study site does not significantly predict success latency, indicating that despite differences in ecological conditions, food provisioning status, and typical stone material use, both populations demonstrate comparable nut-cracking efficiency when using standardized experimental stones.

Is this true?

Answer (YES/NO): YES